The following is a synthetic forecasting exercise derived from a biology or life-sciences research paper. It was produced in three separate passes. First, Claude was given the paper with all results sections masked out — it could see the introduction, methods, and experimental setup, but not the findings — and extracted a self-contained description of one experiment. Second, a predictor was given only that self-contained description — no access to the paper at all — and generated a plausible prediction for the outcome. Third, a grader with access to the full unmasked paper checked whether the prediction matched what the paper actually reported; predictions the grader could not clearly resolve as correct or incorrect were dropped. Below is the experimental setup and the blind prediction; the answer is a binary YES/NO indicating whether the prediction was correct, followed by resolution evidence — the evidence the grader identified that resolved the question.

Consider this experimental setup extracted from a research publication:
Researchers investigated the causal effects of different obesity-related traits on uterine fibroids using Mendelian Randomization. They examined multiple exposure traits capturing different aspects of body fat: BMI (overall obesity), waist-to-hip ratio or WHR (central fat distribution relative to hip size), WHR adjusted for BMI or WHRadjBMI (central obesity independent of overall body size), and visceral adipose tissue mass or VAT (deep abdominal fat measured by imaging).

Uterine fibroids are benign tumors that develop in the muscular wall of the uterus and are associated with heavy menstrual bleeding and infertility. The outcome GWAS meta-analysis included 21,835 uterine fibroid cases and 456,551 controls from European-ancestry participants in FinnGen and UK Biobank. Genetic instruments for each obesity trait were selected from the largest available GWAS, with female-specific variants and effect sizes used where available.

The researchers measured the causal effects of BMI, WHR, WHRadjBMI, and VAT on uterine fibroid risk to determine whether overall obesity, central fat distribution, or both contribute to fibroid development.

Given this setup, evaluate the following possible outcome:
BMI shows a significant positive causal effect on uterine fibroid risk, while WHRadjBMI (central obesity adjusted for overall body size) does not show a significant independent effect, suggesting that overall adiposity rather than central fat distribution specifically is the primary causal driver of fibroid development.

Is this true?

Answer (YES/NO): NO